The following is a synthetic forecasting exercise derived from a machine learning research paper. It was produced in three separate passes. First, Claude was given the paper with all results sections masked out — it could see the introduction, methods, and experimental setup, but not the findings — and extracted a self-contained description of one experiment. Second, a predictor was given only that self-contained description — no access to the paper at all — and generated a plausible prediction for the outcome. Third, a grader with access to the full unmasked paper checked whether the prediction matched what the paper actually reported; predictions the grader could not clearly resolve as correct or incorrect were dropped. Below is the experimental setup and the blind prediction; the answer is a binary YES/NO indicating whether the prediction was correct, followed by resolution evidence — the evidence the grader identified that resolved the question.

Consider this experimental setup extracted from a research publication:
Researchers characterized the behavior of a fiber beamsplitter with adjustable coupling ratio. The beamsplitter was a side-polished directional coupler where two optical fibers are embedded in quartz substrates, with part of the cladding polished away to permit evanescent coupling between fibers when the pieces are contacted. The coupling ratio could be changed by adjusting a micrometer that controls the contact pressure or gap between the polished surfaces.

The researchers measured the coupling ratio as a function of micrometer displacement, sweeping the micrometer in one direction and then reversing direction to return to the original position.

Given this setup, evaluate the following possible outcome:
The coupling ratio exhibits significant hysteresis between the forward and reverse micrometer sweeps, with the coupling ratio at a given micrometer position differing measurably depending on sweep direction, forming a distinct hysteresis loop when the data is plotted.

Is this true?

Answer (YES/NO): YES